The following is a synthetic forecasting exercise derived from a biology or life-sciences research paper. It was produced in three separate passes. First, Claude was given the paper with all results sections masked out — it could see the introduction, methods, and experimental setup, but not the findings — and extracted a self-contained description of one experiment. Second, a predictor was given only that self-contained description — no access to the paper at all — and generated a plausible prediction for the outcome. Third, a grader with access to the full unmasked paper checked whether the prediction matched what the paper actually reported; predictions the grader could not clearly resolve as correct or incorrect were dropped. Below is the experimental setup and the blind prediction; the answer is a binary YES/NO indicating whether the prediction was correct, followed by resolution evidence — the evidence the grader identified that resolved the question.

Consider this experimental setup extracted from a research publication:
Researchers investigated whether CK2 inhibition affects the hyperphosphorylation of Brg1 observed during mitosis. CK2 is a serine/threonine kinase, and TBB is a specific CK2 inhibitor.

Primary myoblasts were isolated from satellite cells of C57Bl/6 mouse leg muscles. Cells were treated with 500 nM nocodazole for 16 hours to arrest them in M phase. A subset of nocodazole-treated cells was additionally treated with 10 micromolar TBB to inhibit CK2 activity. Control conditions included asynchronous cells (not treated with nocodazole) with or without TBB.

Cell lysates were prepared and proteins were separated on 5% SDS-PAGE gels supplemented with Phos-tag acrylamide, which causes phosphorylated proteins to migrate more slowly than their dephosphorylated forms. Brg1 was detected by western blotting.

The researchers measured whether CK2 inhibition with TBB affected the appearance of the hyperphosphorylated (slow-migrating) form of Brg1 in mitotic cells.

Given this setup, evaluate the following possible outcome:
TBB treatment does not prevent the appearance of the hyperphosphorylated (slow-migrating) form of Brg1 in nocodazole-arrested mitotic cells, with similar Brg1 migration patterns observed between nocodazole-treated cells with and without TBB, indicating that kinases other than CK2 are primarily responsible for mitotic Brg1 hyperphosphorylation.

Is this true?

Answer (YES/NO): NO